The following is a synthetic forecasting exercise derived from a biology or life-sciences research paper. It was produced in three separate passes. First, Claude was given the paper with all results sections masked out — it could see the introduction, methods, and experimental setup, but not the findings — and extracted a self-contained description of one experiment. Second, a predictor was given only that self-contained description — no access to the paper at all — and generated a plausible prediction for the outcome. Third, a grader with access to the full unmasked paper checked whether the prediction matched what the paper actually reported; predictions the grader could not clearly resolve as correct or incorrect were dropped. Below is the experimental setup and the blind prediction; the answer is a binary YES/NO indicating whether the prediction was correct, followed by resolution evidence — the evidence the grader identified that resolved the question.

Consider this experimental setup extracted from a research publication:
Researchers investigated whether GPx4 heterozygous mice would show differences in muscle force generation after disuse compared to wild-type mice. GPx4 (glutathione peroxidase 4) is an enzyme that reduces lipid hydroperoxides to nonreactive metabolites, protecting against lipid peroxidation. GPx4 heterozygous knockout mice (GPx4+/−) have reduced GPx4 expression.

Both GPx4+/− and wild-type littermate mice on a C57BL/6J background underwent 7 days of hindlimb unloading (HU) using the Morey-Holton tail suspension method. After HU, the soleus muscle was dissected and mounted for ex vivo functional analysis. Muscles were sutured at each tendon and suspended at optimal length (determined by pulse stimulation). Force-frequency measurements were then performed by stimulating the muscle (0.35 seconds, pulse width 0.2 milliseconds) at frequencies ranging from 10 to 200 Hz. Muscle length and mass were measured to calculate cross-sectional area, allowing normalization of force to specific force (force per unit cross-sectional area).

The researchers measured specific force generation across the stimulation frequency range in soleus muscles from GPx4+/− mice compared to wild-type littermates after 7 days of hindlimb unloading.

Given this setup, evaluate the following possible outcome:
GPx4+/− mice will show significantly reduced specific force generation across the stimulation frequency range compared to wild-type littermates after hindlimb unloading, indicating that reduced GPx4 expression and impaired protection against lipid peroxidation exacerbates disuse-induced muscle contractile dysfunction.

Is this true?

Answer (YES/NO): NO